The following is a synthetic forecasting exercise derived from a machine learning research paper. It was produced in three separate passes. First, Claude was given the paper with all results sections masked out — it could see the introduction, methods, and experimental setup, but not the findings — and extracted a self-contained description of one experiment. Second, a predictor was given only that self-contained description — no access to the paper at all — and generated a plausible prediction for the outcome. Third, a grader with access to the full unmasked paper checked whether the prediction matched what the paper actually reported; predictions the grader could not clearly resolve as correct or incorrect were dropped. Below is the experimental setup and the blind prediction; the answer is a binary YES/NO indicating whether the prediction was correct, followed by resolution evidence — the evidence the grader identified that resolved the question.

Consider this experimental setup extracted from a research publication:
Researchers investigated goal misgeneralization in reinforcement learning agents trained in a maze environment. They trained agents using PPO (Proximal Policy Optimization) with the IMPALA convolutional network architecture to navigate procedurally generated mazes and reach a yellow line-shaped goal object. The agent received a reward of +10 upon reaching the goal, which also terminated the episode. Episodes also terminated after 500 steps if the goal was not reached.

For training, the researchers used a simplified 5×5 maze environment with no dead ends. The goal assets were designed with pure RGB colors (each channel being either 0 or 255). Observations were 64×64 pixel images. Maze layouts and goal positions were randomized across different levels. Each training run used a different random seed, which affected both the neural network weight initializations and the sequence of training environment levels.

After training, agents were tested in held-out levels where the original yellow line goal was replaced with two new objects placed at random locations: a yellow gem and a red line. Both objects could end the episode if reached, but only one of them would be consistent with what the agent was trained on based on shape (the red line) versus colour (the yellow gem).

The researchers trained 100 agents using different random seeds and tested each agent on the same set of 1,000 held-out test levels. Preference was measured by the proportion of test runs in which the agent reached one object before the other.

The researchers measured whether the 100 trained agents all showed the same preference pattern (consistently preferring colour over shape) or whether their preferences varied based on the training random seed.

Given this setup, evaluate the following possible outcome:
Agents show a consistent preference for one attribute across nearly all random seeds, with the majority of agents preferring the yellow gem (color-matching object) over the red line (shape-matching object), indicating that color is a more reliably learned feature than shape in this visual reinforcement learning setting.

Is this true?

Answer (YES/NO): NO